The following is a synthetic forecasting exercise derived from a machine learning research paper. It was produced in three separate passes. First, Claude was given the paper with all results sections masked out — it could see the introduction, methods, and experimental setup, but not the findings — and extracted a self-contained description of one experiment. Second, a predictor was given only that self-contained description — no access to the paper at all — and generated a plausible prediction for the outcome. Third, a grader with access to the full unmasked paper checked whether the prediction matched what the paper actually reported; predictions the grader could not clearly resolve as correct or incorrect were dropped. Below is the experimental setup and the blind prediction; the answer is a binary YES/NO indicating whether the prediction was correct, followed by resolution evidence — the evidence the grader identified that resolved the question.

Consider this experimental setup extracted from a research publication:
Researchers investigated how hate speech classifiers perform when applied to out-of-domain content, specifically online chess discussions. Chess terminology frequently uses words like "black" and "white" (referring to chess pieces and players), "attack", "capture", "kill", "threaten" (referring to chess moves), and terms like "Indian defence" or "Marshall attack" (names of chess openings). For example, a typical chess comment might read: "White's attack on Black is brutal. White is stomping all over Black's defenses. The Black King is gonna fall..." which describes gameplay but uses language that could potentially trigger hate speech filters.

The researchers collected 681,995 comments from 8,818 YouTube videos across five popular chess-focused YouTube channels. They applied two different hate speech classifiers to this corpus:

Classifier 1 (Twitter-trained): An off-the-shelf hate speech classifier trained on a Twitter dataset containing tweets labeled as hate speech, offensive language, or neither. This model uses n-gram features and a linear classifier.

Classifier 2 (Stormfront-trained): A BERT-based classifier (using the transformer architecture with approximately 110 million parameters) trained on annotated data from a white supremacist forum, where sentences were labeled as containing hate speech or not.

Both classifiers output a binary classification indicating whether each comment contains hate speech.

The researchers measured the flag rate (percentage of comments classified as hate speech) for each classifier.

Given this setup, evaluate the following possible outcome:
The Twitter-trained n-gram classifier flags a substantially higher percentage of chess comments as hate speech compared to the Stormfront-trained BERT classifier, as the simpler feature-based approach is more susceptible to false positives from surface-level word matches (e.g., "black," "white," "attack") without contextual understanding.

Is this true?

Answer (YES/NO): YES